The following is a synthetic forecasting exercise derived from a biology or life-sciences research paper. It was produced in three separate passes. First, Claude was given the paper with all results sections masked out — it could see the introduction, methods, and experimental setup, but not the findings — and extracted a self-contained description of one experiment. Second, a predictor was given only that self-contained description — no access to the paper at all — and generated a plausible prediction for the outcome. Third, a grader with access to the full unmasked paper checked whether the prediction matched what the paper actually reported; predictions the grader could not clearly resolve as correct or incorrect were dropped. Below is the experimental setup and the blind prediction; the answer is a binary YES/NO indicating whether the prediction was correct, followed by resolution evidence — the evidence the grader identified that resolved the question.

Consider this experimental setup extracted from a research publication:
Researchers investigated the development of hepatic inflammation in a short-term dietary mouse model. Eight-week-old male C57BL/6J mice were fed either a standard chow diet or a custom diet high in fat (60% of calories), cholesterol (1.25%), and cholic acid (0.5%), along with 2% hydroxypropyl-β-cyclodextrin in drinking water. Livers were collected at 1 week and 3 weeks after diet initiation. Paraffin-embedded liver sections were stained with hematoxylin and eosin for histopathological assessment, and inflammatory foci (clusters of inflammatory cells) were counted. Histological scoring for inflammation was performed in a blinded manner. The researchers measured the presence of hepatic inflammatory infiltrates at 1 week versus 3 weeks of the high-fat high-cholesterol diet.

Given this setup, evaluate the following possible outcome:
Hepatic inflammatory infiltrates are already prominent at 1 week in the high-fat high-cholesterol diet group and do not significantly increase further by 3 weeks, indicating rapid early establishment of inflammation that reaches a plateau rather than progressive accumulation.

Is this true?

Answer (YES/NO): NO